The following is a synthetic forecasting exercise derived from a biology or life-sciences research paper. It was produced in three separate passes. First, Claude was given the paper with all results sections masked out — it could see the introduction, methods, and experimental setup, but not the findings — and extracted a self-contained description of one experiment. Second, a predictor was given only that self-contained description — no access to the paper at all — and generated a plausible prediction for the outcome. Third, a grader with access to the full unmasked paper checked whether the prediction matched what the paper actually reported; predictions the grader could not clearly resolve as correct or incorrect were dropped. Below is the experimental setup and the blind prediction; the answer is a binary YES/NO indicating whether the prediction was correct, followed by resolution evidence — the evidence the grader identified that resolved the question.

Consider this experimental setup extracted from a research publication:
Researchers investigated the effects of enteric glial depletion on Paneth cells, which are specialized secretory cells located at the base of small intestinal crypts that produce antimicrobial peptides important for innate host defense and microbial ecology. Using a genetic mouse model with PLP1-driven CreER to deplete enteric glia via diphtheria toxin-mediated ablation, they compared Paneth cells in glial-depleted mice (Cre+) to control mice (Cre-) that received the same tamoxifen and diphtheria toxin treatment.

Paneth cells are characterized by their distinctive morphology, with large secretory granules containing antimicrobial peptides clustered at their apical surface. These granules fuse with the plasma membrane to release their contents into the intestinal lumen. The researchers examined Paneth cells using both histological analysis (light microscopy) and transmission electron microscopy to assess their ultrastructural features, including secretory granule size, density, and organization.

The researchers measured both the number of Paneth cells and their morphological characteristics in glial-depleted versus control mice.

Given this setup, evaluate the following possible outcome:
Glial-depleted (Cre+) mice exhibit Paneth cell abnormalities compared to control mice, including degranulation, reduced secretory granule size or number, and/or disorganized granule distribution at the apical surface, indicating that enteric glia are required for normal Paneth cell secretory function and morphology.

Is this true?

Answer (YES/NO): YES